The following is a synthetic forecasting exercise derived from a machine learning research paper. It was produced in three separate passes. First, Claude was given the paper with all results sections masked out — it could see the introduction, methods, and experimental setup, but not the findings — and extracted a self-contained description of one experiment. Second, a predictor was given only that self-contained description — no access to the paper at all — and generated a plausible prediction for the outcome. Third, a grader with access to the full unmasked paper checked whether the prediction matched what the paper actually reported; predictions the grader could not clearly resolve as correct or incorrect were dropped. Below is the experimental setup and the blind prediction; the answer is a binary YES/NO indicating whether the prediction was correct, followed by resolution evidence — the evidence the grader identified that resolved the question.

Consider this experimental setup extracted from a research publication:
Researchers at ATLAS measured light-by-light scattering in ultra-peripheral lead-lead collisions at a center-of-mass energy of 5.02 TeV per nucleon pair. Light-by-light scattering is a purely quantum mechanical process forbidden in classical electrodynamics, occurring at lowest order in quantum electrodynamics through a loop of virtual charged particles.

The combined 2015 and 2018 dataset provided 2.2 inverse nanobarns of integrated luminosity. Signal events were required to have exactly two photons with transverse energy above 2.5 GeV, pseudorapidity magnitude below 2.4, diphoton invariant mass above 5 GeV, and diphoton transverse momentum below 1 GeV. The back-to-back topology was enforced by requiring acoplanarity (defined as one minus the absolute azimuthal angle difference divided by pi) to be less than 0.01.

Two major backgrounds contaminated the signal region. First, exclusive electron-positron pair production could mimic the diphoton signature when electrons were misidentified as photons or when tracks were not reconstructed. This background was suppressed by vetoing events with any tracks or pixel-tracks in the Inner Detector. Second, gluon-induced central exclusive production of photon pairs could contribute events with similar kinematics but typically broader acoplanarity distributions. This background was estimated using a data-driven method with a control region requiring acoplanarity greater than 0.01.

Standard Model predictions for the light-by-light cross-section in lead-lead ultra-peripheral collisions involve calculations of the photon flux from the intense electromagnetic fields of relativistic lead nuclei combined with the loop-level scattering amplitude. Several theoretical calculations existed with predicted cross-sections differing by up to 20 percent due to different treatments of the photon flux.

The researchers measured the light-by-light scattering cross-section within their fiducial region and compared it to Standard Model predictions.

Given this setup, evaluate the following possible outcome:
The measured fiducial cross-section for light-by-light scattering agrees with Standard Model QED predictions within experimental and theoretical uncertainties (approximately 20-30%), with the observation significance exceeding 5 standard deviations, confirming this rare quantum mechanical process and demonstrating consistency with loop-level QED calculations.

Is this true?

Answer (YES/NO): YES